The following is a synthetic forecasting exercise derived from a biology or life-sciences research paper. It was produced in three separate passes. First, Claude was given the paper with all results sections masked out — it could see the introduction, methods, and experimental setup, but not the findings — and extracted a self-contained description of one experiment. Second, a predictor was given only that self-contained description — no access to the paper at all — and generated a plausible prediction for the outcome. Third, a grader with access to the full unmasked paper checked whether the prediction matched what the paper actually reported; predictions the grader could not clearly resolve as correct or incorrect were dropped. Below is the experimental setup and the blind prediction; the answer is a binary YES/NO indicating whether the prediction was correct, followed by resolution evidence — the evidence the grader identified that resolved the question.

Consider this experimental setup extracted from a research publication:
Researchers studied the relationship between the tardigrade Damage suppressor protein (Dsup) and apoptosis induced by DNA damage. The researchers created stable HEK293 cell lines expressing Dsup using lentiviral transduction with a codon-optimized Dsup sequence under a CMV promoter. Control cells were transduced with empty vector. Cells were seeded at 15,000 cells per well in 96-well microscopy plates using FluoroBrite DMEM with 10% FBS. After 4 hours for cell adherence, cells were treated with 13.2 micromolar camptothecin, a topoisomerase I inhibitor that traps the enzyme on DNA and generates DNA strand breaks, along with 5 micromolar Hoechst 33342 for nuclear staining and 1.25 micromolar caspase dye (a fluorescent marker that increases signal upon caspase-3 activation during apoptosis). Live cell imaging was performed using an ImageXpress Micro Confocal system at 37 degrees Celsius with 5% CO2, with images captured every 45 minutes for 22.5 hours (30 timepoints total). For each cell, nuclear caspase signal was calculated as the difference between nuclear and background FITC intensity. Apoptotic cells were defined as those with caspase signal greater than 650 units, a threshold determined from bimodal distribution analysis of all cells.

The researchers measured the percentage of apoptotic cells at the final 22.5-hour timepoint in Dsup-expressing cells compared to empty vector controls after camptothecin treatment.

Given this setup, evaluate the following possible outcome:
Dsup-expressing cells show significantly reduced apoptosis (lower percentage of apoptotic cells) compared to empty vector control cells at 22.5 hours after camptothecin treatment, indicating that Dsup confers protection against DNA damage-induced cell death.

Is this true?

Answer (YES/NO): YES